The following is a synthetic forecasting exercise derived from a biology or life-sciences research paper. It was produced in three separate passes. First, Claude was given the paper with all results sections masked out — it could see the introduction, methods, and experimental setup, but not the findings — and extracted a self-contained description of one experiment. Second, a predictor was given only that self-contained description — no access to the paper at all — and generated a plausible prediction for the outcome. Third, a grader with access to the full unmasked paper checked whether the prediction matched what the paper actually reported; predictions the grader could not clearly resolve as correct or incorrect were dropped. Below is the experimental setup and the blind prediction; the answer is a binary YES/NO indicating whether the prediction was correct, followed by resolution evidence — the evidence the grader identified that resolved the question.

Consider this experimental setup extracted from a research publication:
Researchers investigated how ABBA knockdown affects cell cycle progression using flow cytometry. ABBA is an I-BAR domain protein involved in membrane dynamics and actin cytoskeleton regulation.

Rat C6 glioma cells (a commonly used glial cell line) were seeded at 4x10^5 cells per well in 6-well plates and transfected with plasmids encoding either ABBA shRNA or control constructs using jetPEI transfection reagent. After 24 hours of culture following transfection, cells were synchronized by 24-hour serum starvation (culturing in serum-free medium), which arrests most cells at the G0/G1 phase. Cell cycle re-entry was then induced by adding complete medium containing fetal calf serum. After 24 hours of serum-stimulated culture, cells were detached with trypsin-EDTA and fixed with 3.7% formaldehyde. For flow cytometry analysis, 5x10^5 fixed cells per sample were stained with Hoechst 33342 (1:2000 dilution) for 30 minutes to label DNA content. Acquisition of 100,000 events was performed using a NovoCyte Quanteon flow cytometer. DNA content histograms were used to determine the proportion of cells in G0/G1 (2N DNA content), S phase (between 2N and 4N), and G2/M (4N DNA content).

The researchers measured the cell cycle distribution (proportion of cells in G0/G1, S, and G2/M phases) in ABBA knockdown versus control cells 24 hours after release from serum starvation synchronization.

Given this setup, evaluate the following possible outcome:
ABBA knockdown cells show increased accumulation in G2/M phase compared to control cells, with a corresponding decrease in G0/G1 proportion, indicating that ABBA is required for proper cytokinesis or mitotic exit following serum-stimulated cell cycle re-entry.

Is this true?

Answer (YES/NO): NO